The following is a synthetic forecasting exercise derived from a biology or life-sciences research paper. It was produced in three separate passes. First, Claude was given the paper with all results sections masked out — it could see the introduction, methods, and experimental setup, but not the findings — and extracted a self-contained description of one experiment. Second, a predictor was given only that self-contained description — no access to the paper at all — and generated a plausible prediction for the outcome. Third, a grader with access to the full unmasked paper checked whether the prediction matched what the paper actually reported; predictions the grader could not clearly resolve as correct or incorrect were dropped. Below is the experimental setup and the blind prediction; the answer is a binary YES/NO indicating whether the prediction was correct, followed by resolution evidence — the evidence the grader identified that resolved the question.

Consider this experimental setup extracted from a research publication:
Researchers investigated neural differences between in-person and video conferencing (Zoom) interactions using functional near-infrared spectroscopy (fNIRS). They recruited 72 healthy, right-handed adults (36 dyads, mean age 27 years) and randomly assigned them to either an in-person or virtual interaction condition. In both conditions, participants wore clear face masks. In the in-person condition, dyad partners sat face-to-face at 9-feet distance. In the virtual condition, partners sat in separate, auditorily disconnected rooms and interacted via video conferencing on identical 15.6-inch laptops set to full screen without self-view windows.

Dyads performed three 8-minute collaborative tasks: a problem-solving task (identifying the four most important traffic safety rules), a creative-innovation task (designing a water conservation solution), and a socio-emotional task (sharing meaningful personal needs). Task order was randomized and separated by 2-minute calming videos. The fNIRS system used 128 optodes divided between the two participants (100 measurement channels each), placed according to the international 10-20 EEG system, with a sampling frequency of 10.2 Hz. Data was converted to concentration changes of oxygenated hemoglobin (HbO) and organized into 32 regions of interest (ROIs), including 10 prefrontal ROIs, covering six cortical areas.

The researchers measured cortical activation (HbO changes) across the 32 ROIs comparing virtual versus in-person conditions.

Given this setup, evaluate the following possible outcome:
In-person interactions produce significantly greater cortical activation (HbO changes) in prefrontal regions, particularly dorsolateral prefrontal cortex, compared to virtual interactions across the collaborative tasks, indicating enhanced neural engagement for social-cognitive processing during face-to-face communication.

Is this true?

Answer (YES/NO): NO